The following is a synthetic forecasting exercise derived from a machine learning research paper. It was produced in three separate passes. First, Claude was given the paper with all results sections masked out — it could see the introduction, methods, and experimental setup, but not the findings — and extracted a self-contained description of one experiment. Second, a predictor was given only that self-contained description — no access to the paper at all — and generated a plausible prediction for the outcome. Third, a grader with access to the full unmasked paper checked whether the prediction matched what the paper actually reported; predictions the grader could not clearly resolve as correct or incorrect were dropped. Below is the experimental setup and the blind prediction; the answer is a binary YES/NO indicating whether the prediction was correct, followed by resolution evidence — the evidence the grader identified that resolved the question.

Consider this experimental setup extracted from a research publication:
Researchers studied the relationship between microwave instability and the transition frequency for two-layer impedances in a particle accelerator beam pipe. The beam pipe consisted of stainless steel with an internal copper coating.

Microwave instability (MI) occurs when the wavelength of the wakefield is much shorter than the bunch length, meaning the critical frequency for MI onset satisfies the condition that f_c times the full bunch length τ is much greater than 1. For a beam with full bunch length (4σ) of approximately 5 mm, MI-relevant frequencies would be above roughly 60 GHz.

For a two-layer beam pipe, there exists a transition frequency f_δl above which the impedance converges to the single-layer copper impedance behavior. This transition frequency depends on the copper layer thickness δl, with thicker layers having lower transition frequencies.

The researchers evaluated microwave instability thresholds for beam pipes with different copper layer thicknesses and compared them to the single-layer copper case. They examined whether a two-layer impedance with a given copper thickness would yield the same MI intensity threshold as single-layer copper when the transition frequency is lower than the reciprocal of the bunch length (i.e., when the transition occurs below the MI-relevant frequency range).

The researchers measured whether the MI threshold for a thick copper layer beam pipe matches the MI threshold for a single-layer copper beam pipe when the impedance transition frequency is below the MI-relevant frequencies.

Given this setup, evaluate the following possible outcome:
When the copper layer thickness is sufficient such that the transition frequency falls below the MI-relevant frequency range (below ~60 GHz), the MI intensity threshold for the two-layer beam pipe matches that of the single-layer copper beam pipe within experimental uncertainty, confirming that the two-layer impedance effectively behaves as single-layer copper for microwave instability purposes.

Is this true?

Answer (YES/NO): YES